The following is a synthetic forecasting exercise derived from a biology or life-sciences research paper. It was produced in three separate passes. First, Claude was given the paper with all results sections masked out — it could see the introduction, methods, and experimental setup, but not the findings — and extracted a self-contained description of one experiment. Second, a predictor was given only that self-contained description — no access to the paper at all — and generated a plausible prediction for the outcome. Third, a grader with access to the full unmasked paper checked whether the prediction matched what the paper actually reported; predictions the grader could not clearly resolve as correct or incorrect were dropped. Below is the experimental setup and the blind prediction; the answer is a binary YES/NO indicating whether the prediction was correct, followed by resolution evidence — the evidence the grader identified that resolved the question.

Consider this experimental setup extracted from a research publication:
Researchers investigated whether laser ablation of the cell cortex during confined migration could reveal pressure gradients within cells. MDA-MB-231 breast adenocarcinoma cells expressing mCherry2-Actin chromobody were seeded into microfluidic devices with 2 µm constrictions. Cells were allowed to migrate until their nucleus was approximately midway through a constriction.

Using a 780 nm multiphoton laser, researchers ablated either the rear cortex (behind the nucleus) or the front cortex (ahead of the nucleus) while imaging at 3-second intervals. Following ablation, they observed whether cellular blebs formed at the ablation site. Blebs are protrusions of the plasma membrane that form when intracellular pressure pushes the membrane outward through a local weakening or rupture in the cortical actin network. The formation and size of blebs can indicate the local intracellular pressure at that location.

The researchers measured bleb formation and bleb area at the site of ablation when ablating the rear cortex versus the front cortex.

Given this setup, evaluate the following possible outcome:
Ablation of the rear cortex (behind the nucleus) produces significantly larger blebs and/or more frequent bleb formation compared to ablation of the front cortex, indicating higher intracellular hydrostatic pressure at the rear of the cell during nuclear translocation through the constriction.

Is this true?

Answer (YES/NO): YES